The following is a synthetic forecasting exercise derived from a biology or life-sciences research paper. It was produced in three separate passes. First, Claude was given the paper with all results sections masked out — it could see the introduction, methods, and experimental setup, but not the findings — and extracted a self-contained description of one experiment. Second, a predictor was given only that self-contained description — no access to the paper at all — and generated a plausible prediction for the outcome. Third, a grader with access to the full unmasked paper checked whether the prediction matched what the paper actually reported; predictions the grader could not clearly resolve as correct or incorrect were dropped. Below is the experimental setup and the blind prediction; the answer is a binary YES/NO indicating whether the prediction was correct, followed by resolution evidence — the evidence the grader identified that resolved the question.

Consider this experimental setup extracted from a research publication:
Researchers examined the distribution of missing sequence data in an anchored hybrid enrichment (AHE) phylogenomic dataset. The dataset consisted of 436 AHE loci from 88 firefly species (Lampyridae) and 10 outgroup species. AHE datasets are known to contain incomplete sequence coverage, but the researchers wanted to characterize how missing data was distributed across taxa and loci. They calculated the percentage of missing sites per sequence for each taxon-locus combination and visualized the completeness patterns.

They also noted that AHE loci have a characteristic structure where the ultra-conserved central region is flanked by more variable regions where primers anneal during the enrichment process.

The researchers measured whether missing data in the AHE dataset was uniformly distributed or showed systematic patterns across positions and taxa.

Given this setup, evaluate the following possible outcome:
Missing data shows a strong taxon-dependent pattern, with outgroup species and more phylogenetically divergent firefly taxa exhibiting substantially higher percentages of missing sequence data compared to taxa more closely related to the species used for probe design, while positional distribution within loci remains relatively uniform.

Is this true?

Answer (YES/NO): NO